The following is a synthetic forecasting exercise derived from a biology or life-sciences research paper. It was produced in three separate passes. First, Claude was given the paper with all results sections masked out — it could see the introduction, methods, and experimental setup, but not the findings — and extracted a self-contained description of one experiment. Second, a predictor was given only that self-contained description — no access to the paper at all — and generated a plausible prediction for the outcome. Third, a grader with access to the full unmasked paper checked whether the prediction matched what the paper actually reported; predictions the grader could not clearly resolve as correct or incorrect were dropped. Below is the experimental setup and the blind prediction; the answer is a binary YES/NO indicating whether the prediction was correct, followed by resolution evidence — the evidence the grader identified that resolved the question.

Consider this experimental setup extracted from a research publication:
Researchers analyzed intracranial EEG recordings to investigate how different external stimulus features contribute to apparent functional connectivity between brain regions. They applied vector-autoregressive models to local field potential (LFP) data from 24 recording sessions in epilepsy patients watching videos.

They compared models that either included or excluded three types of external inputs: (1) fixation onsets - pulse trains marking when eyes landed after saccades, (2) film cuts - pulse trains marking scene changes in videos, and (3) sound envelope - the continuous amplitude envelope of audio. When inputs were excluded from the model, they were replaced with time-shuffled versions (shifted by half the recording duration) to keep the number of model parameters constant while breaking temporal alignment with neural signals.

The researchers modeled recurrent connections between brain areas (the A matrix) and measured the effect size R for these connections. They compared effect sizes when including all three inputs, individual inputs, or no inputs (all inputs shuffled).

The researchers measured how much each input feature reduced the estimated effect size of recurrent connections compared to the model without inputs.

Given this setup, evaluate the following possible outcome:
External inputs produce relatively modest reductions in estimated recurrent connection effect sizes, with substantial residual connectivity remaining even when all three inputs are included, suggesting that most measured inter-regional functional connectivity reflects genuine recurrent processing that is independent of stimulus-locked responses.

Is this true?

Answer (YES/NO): YES